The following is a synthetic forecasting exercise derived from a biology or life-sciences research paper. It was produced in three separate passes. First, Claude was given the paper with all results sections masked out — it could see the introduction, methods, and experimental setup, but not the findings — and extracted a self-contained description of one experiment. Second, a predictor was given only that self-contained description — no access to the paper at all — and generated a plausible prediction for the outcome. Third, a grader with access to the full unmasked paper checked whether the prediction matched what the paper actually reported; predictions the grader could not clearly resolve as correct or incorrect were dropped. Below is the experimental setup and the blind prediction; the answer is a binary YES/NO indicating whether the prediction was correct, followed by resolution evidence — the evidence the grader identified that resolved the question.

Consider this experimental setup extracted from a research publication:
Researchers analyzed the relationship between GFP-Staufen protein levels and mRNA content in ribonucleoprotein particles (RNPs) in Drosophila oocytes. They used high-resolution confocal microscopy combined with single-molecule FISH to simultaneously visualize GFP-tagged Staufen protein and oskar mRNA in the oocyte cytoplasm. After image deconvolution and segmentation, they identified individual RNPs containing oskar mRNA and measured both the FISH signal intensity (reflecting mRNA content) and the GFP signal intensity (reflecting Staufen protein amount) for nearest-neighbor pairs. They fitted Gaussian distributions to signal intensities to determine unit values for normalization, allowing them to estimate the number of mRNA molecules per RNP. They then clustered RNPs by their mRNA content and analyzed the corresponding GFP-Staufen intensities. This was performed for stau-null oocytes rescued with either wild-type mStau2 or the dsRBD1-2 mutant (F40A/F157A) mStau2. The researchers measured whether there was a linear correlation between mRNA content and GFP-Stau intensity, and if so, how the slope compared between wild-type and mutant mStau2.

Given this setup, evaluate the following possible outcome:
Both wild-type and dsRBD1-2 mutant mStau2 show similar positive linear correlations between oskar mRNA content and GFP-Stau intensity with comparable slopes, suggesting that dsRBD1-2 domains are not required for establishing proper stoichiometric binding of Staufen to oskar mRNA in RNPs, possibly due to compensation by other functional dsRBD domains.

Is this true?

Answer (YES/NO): NO